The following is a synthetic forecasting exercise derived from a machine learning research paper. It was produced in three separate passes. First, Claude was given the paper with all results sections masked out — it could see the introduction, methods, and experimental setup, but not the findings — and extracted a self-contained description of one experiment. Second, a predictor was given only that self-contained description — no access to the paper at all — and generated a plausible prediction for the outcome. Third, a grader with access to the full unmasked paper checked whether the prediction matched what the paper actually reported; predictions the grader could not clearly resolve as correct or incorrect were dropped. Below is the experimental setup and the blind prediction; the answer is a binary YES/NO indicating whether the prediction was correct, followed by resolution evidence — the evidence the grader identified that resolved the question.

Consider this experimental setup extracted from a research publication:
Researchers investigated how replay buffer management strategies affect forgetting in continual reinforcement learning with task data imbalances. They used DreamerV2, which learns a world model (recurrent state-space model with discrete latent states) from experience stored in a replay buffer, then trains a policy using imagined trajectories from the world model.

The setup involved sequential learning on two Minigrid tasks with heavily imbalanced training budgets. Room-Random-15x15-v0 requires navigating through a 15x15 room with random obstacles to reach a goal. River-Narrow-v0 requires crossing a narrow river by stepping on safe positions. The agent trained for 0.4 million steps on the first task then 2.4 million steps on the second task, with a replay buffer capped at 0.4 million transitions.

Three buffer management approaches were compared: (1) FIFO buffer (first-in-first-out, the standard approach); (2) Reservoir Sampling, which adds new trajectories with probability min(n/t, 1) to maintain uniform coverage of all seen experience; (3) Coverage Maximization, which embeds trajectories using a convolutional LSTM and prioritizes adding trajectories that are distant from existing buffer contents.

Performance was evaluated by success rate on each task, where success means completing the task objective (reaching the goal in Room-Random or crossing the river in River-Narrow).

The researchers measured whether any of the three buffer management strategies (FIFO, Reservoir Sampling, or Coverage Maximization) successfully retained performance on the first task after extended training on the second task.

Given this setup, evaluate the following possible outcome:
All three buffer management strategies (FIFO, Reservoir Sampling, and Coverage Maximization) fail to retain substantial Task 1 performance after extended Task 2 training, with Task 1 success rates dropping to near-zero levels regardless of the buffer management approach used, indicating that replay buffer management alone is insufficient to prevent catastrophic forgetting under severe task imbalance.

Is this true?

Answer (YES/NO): YES